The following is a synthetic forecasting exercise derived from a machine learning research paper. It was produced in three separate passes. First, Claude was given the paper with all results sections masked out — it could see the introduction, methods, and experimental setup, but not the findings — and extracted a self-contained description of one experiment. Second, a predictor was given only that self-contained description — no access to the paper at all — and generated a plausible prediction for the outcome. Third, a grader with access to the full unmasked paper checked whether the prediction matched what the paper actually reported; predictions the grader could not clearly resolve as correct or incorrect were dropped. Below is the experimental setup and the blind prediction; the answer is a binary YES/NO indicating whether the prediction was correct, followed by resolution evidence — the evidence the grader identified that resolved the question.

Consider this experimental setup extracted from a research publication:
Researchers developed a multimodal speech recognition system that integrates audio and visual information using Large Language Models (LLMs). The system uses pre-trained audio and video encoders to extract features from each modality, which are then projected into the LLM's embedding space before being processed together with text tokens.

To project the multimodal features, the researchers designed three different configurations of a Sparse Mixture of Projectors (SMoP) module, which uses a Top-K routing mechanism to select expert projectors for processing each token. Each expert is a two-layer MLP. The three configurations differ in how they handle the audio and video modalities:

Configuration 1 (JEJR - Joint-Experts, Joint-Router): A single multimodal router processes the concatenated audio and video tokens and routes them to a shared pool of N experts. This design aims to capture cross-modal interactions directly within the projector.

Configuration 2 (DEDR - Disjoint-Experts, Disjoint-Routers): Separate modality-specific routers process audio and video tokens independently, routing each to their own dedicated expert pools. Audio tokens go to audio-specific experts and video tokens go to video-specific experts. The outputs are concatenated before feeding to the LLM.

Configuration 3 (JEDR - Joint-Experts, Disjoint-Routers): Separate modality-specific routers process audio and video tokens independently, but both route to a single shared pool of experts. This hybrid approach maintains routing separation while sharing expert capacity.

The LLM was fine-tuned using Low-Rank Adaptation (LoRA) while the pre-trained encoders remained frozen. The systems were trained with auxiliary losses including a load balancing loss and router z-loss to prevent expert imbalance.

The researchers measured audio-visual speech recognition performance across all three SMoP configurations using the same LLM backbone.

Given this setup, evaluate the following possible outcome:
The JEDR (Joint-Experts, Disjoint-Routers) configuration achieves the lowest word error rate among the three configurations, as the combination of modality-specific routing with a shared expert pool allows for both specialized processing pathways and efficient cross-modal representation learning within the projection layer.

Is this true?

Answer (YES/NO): NO